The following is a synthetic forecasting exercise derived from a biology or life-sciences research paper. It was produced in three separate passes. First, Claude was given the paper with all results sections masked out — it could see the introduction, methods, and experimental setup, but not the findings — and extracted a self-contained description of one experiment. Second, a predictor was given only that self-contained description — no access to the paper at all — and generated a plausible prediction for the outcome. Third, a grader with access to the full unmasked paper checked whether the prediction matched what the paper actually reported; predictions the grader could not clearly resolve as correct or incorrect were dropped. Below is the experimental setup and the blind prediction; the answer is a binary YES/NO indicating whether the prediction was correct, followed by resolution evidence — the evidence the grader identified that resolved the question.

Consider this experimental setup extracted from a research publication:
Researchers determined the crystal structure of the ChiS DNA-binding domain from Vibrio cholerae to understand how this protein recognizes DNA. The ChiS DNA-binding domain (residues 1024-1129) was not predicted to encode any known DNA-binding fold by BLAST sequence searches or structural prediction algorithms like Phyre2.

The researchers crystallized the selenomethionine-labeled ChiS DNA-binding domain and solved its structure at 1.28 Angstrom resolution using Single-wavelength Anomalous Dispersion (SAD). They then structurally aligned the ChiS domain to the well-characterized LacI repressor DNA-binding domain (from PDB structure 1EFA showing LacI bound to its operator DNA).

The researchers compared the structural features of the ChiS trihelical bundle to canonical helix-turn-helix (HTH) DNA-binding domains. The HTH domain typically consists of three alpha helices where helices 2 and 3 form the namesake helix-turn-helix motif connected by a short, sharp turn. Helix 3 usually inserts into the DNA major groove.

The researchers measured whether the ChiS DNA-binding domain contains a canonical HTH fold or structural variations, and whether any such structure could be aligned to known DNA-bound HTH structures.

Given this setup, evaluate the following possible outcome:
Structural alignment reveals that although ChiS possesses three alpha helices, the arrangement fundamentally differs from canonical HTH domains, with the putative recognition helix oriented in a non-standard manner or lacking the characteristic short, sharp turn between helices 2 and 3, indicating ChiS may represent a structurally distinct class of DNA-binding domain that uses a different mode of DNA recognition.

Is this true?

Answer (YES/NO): NO